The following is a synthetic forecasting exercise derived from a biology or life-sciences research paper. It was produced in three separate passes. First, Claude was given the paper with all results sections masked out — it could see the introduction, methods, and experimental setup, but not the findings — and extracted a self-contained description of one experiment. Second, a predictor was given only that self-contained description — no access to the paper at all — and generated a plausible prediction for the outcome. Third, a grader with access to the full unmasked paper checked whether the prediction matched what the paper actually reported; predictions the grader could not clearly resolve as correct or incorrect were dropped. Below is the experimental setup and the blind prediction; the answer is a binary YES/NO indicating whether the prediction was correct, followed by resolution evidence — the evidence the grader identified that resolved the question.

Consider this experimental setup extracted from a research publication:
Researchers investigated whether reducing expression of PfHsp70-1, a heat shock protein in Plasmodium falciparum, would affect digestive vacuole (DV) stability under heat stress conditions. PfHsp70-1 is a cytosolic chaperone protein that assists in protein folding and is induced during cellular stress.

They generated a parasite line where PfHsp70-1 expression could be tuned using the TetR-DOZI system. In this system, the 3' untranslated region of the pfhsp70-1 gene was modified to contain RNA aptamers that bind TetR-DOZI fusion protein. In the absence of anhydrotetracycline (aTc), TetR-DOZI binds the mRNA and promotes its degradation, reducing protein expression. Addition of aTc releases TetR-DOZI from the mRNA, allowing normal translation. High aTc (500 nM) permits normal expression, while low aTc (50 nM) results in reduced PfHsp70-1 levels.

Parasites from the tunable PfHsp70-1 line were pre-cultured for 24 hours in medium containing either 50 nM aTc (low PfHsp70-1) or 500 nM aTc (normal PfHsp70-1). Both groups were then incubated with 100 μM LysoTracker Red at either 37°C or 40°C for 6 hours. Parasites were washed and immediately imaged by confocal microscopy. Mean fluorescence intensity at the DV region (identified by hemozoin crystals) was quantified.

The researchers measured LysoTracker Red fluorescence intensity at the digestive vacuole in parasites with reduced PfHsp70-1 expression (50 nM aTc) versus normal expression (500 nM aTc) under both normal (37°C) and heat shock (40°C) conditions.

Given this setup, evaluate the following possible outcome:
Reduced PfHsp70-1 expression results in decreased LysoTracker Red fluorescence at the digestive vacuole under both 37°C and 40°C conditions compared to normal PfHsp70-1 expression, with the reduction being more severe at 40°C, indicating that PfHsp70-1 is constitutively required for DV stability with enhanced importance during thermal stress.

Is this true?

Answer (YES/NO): NO